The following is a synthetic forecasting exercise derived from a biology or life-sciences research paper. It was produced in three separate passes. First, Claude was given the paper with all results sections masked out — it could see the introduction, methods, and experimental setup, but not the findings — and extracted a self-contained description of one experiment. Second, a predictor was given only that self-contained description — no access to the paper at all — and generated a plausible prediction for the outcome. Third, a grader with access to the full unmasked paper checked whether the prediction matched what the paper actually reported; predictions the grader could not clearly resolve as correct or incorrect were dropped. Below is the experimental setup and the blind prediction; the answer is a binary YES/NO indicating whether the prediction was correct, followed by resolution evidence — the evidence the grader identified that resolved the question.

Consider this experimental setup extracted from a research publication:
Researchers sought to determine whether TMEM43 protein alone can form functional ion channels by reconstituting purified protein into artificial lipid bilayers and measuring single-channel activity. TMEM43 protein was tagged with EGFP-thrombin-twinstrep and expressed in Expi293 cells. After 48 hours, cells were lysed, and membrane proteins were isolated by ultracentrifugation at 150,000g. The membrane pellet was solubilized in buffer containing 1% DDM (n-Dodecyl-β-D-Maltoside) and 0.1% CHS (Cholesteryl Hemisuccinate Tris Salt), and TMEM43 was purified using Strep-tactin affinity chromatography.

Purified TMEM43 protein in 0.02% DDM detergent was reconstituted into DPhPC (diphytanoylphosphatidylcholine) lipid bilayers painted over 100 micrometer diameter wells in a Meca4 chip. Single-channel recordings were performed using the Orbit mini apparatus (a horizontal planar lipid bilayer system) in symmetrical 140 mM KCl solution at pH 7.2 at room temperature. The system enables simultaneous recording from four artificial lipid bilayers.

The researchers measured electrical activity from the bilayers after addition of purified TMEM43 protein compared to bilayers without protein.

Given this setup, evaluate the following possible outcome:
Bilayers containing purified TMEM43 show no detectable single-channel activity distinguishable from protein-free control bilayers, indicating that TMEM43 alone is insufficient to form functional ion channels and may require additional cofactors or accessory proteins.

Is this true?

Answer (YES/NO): NO